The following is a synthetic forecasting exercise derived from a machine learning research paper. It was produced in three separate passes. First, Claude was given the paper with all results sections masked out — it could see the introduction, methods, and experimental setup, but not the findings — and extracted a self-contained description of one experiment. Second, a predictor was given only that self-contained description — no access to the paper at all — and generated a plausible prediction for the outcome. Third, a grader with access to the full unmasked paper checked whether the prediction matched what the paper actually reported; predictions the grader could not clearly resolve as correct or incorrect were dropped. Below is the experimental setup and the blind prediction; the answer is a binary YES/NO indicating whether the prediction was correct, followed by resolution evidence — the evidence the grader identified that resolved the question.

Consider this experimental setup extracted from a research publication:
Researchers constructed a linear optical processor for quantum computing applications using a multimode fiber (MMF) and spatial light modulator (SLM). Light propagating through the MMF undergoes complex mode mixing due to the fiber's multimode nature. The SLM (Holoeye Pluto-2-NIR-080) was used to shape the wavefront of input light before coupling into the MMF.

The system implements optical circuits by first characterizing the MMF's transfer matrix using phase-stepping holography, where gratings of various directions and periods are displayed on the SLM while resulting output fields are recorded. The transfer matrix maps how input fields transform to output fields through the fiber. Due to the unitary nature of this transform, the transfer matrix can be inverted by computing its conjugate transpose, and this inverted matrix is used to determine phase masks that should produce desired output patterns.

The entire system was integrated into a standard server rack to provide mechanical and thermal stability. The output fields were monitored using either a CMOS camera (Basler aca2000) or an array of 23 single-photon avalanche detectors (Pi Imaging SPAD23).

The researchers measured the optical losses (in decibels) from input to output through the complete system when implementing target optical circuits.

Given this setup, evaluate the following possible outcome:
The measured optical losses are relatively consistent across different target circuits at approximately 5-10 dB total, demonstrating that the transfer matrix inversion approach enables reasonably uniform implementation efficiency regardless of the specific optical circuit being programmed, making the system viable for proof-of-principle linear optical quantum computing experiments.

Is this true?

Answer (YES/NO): NO